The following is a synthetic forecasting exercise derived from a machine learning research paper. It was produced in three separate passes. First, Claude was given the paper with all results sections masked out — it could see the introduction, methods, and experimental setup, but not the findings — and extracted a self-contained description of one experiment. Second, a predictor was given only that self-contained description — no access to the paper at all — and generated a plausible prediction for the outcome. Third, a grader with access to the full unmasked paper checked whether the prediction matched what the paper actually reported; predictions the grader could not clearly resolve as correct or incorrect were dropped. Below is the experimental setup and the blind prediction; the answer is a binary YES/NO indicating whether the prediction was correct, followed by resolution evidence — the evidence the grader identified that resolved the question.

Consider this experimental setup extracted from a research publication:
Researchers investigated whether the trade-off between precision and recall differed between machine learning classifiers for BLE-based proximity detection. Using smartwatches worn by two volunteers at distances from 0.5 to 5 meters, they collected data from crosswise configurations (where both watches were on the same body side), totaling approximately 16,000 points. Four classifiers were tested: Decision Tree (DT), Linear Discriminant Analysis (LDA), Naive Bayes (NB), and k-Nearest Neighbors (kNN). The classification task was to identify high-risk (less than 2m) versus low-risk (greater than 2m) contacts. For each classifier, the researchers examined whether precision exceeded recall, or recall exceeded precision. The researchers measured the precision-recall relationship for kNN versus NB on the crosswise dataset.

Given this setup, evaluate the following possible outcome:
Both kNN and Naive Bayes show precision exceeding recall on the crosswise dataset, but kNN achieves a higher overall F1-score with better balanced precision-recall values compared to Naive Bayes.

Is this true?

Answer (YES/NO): NO